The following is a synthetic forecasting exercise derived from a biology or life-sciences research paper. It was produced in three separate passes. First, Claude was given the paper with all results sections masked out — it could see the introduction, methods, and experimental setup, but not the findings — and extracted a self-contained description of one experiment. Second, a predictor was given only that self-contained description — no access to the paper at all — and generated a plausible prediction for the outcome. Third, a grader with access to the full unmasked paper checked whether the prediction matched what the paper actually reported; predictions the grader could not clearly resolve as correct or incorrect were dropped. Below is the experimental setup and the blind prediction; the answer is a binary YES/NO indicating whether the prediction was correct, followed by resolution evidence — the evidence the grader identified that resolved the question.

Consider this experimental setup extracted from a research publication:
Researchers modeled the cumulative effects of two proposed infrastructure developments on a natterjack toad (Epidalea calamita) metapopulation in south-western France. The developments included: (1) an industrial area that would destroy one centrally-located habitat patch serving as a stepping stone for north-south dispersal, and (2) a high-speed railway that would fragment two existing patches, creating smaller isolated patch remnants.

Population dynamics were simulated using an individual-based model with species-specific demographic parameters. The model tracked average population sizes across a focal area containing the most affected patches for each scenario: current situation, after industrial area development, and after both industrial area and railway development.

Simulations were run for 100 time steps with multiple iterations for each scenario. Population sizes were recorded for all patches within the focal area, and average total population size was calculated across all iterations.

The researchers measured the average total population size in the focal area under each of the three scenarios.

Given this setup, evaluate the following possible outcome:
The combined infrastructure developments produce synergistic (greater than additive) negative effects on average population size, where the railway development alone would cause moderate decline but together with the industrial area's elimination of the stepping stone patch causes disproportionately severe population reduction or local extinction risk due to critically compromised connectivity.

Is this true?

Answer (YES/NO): NO